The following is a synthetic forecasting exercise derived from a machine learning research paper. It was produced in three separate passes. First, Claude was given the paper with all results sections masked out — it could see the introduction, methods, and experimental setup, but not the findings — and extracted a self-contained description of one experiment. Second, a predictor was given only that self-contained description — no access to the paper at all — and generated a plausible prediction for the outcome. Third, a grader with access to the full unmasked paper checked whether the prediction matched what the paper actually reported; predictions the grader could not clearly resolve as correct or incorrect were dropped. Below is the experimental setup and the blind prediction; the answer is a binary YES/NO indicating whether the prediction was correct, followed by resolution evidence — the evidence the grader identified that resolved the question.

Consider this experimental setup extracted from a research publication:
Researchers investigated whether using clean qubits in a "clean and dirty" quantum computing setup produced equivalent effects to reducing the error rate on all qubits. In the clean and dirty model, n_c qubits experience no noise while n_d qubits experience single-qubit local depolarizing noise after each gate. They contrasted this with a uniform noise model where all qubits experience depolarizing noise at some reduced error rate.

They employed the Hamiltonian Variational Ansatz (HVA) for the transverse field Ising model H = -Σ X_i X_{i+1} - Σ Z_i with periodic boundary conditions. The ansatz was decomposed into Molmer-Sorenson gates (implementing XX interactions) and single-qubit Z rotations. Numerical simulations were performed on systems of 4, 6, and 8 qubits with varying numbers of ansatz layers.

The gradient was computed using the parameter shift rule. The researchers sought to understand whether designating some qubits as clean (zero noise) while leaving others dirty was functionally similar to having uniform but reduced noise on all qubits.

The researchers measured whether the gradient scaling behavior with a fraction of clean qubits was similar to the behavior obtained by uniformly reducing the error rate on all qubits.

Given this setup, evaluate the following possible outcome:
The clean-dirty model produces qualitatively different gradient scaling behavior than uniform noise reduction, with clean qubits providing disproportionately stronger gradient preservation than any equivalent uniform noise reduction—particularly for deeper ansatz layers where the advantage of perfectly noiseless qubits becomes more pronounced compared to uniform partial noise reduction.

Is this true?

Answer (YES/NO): NO